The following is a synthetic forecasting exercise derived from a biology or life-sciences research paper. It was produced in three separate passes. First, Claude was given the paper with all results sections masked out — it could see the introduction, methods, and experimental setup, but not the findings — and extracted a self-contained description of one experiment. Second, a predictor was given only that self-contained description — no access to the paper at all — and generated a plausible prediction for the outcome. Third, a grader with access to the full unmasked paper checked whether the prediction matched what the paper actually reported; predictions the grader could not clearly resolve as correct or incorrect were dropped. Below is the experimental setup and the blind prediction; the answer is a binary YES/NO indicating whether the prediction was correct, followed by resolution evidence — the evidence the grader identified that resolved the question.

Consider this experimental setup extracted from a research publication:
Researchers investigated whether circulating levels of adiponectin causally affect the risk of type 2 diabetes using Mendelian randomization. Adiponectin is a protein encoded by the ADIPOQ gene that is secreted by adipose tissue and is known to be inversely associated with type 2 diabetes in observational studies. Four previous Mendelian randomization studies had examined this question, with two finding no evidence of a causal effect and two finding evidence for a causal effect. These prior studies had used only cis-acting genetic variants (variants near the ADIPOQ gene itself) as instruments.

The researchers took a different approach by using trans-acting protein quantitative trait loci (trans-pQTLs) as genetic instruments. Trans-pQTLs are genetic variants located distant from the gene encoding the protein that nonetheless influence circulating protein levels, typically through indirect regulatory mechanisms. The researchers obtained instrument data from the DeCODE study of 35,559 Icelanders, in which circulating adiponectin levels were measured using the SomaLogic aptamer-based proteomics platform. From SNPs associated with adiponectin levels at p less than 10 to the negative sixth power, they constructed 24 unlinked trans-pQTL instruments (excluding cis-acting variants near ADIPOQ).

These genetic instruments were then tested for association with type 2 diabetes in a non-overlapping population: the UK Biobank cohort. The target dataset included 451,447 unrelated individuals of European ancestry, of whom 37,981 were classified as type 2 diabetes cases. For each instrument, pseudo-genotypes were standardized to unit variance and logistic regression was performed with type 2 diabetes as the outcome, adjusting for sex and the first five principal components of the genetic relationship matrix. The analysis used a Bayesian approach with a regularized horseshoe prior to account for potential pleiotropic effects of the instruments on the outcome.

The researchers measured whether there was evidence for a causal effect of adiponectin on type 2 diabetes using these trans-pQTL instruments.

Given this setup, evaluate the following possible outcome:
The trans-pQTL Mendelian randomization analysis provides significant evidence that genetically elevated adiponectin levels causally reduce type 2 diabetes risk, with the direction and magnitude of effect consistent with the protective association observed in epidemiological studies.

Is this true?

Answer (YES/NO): YES